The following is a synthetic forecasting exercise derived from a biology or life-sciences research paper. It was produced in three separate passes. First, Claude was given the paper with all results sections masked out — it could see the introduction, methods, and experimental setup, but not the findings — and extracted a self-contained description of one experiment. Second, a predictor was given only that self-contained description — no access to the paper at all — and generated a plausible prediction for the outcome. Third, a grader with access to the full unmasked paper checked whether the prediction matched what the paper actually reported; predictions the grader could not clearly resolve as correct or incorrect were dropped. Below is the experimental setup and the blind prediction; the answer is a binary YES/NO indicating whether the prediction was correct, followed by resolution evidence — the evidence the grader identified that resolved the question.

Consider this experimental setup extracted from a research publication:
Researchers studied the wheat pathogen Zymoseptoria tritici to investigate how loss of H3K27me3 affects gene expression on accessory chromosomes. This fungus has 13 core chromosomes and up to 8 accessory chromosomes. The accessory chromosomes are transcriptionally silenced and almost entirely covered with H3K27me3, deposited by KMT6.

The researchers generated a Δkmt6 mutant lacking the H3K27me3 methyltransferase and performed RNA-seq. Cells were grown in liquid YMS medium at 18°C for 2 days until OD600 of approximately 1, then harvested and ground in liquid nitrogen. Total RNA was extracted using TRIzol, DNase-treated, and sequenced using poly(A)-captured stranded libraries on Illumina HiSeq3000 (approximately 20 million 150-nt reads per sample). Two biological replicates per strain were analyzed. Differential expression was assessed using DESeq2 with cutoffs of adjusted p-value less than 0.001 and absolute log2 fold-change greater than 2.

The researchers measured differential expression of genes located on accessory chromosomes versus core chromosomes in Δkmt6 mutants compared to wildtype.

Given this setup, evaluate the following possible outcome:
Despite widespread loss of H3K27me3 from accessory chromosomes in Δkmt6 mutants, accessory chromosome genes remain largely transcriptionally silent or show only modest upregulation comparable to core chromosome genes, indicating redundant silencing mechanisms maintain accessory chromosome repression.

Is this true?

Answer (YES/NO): NO